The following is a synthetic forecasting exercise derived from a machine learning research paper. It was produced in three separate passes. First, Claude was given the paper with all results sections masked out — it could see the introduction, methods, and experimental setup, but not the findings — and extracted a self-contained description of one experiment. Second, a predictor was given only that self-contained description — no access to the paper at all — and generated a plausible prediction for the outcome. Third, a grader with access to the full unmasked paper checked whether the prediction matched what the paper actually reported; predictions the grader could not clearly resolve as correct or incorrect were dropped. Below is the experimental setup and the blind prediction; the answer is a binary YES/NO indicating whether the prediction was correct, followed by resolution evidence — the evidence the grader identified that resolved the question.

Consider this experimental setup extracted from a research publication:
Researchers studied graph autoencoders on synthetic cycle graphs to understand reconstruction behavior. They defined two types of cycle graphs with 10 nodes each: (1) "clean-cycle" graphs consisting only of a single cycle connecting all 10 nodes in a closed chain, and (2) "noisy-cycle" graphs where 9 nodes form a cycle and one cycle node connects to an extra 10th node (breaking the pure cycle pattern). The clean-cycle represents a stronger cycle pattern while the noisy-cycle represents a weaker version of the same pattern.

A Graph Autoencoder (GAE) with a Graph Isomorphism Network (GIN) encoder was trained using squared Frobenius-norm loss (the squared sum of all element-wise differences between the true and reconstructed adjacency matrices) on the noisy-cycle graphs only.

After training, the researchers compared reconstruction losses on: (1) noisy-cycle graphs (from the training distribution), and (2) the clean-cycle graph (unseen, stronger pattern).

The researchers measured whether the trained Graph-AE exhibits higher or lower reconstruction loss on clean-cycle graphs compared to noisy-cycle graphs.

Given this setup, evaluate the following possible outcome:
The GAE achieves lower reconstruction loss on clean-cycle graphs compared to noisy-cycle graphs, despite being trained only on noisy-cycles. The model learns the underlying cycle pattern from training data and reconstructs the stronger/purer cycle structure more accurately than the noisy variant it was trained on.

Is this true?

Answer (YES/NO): YES